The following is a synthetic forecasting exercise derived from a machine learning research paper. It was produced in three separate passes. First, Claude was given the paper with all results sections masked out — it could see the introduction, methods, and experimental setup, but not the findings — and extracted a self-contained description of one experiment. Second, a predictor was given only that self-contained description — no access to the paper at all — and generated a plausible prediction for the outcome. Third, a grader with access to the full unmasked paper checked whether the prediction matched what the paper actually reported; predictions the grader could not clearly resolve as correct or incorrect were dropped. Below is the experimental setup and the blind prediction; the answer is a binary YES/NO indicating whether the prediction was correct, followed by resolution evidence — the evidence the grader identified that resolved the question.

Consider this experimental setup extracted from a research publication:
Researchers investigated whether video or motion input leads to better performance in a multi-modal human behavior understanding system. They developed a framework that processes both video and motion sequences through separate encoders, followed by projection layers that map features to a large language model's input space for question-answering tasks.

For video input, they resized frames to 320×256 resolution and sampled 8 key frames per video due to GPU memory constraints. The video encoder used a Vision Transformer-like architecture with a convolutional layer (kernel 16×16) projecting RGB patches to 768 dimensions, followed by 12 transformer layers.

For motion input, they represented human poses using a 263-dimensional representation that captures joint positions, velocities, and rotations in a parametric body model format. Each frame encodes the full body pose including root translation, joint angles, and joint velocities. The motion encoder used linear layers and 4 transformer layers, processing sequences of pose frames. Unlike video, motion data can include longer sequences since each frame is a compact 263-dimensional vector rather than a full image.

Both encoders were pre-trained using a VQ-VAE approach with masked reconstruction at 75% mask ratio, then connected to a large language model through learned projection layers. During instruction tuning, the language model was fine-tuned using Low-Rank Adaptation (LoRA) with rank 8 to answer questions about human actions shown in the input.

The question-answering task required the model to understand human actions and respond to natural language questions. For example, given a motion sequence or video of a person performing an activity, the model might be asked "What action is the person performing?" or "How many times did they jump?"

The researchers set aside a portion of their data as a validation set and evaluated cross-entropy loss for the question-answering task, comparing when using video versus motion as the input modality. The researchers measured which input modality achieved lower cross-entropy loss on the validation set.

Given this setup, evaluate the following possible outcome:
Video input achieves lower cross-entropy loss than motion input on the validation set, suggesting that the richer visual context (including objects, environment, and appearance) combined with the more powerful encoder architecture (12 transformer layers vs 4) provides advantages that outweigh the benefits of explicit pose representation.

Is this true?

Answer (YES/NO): NO